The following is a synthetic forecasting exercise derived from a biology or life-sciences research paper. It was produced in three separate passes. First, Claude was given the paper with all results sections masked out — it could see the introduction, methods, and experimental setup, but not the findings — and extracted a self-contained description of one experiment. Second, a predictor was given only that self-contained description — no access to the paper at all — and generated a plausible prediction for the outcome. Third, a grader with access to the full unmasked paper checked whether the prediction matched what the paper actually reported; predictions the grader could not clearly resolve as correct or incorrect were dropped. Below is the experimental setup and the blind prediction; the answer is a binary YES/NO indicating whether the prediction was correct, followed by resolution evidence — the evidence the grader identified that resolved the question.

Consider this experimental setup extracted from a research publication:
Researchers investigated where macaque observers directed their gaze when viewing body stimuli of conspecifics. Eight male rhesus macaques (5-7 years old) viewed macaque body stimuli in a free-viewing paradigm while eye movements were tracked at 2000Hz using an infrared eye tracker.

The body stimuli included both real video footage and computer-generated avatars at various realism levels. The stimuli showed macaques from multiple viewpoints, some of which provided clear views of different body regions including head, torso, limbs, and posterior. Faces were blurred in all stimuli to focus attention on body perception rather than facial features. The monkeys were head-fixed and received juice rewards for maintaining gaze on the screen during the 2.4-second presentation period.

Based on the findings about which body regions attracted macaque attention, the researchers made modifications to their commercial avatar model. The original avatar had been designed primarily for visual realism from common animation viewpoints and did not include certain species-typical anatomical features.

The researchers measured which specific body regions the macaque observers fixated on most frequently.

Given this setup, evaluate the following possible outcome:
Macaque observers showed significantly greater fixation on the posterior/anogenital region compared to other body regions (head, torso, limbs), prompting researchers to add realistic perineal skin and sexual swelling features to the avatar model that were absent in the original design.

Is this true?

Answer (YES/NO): NO